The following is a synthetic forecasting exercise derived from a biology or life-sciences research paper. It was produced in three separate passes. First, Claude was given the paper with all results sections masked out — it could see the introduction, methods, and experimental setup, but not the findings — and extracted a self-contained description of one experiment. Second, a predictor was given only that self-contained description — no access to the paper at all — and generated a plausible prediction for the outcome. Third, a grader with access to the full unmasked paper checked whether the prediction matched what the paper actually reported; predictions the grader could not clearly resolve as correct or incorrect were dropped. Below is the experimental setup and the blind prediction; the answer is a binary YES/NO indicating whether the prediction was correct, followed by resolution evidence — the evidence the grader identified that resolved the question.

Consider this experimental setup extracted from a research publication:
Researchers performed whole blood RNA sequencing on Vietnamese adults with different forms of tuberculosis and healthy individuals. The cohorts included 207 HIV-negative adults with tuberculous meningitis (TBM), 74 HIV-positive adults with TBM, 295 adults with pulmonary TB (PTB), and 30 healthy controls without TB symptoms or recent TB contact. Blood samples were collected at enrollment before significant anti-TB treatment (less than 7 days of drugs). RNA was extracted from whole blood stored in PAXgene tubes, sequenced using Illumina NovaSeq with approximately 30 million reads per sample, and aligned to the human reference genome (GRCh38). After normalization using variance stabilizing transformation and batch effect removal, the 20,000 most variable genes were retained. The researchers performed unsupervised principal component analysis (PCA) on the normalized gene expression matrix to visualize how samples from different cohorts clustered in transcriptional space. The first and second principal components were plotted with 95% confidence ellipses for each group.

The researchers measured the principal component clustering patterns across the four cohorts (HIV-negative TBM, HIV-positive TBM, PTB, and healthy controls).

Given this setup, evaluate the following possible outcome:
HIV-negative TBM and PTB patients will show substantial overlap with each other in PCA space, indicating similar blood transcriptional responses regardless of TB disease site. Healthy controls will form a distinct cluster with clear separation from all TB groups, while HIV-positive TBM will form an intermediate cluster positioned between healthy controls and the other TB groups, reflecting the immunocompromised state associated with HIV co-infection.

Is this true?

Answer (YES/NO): NO